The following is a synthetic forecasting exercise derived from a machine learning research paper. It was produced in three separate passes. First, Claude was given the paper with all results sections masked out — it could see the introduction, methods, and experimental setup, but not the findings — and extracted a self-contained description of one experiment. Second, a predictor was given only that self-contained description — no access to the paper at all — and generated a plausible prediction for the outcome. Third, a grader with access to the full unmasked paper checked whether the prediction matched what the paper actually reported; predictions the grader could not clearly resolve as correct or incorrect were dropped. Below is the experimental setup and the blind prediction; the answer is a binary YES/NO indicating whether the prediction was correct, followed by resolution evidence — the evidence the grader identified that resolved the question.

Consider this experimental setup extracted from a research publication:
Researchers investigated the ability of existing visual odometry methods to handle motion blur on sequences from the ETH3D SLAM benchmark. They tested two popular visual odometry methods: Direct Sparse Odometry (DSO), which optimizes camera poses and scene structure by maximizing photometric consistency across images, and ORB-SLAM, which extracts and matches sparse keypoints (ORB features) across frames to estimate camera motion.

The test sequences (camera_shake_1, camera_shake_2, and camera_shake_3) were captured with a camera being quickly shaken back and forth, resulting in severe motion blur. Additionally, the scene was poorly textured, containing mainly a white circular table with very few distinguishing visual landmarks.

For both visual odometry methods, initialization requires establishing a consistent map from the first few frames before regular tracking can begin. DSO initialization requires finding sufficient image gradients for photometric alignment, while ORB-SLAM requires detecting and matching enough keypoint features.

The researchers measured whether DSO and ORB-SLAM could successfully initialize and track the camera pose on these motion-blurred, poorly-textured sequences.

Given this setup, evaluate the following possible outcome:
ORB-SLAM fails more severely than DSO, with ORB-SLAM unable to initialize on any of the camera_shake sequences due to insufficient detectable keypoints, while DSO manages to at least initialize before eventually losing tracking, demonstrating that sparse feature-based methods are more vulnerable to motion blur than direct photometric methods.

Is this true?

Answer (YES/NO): NO